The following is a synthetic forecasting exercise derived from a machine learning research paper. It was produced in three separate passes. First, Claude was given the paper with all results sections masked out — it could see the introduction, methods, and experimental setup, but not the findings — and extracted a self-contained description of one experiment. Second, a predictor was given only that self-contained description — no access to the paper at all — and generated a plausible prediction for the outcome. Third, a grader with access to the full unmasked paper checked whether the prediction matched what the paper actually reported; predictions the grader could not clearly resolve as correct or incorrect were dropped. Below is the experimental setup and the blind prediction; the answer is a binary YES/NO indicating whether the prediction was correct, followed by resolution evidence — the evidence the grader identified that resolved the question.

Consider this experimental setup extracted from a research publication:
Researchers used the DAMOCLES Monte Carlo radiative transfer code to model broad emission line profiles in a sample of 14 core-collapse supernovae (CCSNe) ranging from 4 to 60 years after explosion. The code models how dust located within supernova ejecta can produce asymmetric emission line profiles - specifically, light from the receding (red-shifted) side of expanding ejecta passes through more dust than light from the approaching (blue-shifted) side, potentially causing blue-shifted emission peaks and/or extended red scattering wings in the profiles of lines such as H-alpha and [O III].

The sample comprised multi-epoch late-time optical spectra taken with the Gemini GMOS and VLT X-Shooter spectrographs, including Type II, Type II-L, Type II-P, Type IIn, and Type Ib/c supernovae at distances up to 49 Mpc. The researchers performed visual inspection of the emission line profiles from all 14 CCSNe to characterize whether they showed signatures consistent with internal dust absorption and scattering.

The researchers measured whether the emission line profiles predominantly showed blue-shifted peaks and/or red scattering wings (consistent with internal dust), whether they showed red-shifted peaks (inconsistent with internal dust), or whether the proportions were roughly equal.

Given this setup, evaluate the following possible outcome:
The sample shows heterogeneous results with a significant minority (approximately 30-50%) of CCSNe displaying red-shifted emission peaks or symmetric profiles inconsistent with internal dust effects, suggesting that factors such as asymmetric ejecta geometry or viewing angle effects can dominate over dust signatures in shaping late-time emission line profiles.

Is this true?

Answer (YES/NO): NO